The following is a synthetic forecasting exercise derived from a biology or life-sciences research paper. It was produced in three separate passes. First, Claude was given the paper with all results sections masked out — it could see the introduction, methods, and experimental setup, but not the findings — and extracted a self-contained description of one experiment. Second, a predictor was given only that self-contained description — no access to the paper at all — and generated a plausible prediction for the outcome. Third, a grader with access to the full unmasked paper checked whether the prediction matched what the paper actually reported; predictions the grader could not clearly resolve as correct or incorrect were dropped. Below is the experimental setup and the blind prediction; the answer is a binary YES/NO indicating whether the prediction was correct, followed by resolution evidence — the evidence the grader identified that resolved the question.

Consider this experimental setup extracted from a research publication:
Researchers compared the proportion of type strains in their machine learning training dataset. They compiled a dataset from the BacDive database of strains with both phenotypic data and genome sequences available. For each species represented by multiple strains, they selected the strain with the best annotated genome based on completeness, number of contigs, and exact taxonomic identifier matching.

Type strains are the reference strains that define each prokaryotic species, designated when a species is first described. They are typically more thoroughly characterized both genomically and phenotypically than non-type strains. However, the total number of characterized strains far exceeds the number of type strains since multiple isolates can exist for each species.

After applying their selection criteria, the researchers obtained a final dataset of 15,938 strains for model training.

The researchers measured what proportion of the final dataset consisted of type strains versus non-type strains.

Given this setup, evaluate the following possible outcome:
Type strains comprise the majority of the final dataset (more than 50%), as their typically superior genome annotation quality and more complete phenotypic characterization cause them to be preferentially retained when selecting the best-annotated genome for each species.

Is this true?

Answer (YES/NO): YES